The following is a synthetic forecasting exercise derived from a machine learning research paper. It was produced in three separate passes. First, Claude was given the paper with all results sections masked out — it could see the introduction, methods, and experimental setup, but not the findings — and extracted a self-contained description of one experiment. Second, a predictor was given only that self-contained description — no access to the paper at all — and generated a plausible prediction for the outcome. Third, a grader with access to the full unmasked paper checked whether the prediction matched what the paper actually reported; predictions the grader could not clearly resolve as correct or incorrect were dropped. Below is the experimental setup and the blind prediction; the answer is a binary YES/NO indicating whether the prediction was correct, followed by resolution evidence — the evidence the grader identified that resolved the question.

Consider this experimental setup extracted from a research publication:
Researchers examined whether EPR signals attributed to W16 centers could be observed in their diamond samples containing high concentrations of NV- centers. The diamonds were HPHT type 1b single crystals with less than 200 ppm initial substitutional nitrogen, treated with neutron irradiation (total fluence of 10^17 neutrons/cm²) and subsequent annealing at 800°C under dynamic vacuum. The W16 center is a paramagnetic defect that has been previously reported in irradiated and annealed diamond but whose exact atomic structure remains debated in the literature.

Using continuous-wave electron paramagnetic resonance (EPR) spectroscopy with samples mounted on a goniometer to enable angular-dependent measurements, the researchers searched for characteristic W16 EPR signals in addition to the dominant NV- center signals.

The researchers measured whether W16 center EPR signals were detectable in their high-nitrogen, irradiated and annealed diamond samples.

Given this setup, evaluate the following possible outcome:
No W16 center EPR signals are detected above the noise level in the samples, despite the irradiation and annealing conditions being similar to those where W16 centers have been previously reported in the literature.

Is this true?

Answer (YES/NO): NO